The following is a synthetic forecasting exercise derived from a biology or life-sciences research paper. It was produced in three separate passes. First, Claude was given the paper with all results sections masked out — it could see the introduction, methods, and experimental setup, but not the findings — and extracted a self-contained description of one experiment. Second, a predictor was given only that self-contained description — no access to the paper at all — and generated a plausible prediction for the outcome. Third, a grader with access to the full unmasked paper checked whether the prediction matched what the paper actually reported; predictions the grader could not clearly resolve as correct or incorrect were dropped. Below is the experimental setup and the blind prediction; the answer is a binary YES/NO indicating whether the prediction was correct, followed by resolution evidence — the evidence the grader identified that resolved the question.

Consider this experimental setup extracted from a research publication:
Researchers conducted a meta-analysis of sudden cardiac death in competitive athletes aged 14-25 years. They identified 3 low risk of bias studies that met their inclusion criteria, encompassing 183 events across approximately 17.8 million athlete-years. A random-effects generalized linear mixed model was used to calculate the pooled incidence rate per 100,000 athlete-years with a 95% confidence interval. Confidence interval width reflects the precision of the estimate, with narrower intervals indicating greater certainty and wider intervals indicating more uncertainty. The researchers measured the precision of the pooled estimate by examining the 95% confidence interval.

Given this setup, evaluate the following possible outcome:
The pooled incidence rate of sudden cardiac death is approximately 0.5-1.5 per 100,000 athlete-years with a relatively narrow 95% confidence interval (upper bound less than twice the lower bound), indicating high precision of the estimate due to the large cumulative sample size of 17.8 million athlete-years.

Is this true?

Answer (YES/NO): NO